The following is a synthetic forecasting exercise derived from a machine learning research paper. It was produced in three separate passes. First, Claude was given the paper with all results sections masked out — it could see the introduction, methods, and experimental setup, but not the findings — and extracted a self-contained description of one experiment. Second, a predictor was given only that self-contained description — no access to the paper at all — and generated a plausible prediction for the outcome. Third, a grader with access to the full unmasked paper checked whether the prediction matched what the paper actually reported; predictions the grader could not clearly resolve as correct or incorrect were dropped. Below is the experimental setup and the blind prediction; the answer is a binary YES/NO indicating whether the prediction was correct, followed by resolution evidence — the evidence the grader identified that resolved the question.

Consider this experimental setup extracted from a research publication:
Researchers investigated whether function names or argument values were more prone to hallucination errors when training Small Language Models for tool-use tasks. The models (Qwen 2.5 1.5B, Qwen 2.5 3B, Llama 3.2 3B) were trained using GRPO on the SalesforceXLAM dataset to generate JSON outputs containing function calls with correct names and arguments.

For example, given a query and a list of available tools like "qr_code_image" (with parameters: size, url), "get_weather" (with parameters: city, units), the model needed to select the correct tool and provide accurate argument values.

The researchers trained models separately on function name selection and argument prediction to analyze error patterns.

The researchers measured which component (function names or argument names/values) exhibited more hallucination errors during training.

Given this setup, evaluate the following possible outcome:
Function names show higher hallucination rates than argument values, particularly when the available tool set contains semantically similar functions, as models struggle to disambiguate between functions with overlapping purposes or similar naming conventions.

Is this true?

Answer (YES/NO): NO